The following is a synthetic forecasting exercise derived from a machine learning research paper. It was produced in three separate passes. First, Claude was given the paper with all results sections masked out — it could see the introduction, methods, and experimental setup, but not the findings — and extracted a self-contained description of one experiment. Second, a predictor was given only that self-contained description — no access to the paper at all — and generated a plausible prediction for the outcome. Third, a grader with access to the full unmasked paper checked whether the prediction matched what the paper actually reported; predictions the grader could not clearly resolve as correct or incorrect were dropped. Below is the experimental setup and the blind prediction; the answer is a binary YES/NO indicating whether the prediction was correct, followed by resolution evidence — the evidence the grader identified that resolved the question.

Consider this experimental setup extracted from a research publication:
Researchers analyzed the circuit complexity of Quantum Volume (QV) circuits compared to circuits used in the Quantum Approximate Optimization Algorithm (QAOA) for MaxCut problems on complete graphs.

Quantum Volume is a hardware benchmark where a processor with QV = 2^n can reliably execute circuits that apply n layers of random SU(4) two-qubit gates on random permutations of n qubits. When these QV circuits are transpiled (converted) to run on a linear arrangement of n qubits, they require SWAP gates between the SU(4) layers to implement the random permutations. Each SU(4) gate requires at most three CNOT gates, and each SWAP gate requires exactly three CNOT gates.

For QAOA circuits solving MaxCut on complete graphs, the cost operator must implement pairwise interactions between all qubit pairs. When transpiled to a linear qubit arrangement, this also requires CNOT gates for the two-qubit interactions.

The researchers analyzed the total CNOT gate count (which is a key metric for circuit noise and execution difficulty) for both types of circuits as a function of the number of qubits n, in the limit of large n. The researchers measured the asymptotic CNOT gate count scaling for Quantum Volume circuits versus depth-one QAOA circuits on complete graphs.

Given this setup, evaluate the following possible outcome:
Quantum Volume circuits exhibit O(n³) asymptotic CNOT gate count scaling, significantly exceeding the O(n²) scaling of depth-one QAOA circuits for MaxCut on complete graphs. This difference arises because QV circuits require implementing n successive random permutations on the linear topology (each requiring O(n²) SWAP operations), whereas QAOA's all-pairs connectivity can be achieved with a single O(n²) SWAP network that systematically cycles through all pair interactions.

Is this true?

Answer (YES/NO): NO